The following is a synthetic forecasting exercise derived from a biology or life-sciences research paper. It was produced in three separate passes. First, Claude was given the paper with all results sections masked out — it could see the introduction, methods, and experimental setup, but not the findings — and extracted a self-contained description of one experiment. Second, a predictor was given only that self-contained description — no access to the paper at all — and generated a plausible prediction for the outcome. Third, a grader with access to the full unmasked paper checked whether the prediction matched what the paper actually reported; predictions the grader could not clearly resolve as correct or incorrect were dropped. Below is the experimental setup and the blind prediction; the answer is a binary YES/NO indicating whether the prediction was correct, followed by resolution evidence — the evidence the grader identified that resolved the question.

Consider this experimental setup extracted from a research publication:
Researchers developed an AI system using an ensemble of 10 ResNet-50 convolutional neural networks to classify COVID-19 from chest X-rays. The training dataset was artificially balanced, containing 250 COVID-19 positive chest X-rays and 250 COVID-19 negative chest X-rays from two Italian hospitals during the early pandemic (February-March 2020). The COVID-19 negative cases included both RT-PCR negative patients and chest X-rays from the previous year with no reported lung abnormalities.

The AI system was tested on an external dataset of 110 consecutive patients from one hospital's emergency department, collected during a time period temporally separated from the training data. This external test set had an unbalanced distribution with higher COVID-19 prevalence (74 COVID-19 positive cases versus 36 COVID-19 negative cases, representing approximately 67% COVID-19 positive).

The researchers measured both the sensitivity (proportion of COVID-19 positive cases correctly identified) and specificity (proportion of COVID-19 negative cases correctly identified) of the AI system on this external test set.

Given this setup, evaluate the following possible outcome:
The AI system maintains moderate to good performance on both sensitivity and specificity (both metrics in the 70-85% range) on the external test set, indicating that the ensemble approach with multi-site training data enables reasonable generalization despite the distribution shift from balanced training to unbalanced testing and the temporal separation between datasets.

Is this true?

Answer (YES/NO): YES